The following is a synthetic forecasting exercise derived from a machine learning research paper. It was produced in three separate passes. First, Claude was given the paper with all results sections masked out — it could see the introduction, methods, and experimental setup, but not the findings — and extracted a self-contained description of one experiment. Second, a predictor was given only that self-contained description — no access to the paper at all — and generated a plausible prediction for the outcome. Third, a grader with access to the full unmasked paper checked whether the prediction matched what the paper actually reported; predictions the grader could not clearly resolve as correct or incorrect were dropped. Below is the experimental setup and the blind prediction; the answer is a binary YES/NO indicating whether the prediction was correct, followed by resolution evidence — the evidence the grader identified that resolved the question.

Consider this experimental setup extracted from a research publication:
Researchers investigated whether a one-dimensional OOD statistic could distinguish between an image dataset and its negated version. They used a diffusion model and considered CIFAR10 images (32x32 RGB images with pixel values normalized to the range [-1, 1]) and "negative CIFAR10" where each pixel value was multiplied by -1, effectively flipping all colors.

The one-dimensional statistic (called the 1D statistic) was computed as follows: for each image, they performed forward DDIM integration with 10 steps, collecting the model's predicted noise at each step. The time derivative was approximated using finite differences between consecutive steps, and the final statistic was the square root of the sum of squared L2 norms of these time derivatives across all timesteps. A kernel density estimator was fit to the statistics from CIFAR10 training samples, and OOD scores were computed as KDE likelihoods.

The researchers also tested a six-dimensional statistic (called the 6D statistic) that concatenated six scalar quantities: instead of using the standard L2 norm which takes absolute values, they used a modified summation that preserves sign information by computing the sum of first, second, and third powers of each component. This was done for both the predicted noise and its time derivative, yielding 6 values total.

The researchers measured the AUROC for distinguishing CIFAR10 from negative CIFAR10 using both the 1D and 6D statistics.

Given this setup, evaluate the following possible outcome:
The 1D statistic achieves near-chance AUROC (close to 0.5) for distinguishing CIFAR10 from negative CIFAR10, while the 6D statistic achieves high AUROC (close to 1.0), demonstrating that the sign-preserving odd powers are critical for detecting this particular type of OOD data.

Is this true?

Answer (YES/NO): YES